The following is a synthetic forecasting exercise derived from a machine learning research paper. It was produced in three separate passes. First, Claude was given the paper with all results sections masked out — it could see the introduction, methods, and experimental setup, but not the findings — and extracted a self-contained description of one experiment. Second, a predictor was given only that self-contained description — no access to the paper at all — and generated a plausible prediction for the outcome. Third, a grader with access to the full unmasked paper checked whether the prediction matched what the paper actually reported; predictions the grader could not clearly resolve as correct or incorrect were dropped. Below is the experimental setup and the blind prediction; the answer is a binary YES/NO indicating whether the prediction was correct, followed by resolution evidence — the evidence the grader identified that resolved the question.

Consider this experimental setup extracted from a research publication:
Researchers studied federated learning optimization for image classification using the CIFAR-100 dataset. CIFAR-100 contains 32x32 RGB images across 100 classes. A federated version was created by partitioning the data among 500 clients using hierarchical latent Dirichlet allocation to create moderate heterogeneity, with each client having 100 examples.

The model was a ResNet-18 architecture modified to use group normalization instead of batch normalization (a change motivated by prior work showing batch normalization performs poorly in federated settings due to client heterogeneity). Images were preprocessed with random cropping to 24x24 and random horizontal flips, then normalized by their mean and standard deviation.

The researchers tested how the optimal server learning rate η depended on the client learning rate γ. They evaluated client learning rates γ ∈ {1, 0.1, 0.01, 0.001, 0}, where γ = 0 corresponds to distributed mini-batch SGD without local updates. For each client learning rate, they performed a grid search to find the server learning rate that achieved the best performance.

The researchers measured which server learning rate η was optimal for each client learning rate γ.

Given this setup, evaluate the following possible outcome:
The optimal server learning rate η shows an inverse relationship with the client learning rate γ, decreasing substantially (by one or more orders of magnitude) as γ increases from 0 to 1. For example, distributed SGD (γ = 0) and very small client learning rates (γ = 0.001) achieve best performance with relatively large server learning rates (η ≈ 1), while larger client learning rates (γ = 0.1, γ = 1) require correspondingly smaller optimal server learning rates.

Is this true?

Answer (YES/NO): NO